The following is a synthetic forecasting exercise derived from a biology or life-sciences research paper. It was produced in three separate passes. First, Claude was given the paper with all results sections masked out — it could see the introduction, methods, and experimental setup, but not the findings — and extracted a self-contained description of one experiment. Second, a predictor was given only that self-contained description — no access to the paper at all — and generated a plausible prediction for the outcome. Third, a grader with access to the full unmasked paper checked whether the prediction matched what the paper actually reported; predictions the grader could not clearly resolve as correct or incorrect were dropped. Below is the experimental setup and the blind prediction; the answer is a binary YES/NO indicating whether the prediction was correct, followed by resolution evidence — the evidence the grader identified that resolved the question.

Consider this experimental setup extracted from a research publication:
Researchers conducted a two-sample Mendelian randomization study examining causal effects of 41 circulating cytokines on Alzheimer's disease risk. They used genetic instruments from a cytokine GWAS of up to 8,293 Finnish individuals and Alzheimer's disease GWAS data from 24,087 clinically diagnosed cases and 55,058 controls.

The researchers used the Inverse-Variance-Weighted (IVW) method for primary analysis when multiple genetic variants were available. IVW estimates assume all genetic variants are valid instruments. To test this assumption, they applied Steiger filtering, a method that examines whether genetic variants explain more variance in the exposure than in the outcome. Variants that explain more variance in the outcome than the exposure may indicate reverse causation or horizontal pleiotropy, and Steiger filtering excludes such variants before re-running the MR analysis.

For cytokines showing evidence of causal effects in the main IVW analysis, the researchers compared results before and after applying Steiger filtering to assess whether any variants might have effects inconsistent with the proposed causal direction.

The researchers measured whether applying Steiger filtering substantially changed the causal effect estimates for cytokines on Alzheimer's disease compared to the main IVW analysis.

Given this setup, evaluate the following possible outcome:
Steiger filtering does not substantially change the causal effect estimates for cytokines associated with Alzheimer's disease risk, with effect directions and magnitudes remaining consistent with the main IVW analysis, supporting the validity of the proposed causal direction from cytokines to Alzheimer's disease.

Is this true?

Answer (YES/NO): YES